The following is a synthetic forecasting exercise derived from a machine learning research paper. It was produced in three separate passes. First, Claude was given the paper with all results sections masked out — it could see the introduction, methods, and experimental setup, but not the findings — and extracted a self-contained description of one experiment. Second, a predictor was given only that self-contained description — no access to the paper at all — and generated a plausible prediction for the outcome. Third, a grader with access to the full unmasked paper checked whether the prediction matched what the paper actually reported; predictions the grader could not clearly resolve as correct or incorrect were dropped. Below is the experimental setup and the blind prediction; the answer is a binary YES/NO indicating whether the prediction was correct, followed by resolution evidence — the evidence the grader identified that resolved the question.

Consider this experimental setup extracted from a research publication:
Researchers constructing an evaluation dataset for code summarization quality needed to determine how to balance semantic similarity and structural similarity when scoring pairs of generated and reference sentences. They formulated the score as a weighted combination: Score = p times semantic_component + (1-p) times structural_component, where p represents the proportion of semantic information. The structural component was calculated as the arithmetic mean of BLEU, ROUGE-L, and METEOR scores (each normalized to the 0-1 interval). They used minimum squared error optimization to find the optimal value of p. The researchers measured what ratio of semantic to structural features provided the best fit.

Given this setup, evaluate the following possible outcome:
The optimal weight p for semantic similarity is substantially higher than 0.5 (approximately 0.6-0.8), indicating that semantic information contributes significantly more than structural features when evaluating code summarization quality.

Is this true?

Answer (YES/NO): NO